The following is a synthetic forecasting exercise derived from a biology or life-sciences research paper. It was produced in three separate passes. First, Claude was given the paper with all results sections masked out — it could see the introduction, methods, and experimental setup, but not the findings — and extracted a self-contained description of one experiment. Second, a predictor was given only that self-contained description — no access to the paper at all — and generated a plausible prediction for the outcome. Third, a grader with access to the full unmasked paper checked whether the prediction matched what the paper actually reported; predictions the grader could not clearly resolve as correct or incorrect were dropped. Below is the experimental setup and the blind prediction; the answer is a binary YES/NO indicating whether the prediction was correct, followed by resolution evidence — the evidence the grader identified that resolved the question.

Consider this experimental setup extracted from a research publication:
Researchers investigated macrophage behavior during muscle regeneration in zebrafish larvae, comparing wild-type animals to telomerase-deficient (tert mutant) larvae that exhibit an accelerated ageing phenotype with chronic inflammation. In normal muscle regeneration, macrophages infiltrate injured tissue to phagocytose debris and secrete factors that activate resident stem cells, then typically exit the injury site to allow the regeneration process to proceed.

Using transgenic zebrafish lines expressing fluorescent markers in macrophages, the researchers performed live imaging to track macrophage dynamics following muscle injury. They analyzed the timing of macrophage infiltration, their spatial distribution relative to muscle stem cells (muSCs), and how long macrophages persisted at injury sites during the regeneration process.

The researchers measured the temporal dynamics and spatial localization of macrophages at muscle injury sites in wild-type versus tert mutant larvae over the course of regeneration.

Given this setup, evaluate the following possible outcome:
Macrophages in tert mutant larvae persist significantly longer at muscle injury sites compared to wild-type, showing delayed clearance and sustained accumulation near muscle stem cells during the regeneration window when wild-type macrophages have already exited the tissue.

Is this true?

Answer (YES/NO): YES